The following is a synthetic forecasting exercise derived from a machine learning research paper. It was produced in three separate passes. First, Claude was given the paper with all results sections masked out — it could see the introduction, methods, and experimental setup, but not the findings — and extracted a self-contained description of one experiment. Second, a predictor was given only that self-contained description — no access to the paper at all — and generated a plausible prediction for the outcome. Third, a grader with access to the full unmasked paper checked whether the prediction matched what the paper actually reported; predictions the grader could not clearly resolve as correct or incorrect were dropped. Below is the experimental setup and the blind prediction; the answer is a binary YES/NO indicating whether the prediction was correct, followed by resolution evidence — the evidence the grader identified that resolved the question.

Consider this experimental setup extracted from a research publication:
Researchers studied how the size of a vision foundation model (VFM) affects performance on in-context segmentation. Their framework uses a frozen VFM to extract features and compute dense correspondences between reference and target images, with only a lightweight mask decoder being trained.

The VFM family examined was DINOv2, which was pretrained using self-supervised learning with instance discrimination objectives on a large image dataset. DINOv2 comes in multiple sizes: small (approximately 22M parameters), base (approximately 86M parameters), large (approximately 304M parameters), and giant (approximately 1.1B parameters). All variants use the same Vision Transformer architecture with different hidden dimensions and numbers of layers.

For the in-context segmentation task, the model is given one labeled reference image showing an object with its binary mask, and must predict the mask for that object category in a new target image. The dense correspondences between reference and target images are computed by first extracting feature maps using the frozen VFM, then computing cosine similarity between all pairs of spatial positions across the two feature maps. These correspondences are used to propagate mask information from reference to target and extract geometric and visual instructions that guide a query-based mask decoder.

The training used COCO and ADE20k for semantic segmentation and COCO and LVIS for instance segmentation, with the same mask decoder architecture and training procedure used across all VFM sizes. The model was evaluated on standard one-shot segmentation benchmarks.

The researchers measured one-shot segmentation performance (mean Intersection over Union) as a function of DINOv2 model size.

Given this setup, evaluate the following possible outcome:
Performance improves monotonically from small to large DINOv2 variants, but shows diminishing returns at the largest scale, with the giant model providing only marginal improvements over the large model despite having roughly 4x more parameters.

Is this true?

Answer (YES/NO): NO